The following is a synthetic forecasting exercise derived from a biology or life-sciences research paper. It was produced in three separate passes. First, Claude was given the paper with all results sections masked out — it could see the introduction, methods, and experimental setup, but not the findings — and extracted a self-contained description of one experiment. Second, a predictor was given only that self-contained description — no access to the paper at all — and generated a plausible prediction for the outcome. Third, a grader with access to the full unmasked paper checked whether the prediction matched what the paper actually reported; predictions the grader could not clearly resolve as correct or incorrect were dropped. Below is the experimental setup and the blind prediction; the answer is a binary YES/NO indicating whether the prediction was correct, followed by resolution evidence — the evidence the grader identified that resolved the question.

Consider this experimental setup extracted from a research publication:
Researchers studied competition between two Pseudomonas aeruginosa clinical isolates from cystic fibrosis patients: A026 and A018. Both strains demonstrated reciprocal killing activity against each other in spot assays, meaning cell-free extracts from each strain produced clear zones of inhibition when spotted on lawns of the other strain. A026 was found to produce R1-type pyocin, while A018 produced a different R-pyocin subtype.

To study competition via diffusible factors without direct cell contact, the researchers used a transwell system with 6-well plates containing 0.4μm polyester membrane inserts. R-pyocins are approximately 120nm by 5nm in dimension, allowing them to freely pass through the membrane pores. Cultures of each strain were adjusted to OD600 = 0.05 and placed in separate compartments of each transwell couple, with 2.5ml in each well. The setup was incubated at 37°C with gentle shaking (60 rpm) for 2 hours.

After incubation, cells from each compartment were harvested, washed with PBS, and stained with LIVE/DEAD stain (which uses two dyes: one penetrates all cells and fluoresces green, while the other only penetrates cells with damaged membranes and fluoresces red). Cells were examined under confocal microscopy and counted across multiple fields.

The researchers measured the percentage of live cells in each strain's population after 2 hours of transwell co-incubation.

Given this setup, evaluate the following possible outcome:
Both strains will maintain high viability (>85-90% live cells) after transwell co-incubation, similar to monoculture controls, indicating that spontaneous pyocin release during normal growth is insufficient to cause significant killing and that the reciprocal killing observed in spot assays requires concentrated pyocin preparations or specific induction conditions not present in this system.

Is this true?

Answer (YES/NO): NO